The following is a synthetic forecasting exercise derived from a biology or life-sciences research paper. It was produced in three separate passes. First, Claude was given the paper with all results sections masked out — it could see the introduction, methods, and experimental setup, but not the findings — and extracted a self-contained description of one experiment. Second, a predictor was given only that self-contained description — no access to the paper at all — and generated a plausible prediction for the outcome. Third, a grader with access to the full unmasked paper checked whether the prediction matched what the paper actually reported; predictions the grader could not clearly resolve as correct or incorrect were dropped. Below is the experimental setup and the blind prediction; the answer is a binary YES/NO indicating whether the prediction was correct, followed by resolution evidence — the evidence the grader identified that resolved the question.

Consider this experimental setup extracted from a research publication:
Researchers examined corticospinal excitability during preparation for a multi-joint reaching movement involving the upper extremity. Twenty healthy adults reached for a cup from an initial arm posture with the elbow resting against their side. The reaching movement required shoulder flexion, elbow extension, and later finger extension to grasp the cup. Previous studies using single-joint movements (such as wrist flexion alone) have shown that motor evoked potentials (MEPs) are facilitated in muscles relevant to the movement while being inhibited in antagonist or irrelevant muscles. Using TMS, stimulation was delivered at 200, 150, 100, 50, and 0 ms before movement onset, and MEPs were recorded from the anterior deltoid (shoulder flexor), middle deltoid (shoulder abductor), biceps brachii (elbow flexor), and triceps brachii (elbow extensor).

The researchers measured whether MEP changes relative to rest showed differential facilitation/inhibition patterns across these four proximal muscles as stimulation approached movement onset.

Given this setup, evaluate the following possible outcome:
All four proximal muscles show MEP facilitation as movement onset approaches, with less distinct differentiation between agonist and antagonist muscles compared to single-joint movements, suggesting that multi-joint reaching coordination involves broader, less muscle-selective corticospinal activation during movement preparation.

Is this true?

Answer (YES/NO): YES